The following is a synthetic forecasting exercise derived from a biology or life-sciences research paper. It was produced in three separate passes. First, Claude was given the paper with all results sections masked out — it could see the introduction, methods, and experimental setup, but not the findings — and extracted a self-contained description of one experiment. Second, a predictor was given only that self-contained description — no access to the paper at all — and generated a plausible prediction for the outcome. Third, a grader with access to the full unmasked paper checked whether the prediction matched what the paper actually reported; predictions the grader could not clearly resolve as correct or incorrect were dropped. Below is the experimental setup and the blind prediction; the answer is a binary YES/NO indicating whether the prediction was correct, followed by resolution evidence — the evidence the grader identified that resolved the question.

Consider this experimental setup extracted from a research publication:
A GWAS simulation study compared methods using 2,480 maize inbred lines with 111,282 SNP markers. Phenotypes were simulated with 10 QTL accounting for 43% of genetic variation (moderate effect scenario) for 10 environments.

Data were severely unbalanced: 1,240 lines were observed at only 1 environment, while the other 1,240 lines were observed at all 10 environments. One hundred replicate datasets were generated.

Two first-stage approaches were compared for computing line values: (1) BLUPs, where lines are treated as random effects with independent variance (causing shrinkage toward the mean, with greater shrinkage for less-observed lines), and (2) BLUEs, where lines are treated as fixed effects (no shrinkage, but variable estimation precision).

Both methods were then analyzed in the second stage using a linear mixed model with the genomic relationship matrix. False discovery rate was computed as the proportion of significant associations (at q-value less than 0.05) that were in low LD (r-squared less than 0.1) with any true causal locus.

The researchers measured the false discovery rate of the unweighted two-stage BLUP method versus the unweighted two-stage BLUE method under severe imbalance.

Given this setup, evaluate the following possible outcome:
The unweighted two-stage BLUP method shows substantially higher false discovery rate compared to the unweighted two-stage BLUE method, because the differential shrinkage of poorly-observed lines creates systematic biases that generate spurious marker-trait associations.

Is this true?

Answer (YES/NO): NO